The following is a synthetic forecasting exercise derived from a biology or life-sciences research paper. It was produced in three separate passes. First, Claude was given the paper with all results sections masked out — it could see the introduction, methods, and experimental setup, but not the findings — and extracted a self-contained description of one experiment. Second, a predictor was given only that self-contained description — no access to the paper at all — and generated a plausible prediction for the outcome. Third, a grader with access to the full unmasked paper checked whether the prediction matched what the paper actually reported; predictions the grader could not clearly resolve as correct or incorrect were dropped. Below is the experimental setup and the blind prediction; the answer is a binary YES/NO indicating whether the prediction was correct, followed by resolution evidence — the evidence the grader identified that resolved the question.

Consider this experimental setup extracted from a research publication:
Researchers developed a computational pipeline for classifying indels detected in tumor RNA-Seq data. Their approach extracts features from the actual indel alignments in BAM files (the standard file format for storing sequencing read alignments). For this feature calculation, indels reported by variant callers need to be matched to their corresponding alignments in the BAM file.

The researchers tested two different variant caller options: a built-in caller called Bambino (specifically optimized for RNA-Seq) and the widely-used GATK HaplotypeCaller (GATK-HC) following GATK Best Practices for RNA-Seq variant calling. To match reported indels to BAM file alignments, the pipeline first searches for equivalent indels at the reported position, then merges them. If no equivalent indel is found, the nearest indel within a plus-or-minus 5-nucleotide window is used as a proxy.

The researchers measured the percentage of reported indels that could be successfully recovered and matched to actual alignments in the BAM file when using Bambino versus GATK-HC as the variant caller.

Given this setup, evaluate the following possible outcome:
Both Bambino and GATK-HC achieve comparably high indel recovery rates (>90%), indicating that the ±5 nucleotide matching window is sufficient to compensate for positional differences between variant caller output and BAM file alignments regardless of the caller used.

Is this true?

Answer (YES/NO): NO